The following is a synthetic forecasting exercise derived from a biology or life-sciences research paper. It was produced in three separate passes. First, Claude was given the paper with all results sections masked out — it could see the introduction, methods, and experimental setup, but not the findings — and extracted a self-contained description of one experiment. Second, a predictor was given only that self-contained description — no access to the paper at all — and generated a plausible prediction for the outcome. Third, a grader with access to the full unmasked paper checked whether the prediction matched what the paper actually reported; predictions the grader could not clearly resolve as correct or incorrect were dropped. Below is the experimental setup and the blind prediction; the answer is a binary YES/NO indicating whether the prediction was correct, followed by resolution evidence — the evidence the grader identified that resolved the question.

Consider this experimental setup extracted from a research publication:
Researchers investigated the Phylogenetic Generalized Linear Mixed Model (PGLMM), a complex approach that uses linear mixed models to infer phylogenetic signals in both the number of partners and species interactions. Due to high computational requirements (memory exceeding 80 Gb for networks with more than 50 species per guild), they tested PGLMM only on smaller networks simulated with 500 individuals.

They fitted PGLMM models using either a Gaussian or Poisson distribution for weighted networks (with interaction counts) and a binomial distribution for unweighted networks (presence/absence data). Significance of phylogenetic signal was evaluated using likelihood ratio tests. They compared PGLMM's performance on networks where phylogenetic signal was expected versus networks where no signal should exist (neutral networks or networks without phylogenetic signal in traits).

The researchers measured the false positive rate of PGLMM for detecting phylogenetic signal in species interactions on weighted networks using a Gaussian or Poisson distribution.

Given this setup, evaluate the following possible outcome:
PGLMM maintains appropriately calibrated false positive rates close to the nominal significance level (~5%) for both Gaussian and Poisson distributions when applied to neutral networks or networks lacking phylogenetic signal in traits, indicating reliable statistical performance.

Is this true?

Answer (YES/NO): NO